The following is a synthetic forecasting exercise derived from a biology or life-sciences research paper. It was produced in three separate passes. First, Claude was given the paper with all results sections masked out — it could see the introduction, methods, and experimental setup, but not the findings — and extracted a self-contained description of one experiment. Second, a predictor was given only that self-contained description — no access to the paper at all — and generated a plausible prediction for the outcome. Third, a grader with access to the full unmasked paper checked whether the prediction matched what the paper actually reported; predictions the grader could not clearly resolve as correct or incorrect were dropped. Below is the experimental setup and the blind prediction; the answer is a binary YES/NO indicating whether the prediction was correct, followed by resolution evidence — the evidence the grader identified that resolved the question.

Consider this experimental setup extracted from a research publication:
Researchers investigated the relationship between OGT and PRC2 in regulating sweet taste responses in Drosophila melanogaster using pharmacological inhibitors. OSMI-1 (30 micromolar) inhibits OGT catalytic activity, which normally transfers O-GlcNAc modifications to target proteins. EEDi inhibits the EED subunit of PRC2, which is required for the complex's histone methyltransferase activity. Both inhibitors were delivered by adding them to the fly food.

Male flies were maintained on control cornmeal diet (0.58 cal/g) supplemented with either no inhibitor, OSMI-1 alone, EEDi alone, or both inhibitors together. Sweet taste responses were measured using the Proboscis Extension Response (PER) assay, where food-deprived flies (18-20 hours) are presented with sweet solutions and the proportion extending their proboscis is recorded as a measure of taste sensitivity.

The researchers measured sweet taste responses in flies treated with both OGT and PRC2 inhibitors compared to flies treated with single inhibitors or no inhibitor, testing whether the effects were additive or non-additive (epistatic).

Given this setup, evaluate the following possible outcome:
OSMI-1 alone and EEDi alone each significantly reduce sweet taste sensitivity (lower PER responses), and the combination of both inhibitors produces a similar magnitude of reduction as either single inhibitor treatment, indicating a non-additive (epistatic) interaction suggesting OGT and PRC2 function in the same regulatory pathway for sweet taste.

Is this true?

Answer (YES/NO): NO